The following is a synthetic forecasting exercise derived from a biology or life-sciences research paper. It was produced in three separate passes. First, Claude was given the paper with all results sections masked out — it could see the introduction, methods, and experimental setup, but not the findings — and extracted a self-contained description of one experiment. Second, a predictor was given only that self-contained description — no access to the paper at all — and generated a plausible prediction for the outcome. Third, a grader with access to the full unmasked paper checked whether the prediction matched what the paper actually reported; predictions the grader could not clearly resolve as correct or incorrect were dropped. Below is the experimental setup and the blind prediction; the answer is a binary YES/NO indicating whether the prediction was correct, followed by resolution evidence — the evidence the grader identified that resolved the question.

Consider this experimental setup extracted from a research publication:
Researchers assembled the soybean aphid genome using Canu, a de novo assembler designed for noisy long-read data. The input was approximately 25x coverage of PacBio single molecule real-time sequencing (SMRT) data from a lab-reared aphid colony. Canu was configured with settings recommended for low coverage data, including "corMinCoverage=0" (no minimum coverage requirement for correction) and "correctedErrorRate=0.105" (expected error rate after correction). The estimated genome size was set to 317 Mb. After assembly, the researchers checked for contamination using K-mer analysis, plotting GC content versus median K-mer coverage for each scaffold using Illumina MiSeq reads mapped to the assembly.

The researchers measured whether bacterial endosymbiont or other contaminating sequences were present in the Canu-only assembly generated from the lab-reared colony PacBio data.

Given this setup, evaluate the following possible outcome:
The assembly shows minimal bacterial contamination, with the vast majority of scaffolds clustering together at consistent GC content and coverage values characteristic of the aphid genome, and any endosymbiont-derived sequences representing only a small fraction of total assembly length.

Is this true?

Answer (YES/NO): YES